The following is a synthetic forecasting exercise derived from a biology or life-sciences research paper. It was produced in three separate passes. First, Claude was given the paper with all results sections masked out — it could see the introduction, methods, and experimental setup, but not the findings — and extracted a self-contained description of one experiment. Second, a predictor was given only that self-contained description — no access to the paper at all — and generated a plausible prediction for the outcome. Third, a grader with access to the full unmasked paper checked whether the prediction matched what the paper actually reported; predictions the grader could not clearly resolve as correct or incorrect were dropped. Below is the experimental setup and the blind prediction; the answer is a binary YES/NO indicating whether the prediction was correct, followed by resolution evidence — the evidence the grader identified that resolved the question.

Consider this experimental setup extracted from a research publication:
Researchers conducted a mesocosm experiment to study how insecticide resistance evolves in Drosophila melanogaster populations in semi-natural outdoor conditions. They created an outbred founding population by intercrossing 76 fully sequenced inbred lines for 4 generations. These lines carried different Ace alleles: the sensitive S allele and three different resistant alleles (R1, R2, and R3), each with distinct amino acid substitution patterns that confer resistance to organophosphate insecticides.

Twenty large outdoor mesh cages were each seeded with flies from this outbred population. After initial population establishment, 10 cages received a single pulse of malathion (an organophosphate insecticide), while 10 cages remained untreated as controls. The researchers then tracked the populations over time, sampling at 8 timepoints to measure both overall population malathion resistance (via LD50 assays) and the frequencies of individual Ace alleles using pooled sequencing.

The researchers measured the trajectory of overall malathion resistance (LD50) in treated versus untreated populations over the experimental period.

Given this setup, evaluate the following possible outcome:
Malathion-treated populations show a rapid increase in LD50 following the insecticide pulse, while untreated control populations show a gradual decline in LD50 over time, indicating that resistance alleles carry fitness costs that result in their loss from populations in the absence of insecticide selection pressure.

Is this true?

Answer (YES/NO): NO